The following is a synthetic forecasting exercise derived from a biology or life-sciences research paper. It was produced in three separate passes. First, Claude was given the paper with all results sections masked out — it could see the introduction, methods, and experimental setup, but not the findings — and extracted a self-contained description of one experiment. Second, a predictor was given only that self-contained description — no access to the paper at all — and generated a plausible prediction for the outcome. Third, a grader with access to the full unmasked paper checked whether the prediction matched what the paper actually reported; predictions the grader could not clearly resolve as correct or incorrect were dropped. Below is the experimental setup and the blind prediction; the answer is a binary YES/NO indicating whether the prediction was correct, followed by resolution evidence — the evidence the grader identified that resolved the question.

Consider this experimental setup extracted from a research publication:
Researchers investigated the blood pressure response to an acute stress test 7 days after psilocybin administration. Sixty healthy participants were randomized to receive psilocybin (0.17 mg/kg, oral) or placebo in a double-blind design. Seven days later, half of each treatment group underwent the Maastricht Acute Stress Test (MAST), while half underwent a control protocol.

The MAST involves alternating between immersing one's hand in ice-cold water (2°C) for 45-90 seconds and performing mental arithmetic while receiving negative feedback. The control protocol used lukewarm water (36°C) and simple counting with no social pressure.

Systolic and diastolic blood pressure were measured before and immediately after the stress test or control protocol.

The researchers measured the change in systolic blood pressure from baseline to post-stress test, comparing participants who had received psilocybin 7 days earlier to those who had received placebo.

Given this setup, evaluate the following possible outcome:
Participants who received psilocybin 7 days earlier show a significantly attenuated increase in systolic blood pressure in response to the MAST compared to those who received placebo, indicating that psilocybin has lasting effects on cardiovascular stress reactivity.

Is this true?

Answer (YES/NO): NO